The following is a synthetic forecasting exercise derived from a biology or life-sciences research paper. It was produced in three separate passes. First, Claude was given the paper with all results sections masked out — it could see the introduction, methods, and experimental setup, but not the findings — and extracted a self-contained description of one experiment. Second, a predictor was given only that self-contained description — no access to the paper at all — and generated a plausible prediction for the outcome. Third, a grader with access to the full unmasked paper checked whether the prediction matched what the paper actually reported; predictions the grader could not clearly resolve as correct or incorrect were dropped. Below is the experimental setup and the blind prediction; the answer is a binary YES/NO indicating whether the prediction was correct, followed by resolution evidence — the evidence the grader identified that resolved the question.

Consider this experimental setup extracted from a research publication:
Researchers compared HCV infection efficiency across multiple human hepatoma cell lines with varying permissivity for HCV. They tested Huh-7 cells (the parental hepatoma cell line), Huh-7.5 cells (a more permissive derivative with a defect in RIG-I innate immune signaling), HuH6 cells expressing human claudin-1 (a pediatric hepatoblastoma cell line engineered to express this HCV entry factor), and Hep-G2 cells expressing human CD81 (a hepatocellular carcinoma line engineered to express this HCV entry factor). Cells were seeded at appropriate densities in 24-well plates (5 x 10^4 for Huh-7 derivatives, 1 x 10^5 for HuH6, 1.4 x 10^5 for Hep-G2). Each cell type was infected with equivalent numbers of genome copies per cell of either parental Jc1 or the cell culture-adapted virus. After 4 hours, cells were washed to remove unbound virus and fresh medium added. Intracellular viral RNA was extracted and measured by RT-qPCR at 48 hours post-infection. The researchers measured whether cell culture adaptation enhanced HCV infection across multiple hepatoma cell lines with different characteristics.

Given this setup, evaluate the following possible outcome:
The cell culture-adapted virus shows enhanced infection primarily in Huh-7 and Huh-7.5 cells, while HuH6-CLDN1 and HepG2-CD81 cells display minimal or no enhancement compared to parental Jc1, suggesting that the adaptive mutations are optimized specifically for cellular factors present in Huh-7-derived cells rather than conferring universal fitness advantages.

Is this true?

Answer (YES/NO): NO